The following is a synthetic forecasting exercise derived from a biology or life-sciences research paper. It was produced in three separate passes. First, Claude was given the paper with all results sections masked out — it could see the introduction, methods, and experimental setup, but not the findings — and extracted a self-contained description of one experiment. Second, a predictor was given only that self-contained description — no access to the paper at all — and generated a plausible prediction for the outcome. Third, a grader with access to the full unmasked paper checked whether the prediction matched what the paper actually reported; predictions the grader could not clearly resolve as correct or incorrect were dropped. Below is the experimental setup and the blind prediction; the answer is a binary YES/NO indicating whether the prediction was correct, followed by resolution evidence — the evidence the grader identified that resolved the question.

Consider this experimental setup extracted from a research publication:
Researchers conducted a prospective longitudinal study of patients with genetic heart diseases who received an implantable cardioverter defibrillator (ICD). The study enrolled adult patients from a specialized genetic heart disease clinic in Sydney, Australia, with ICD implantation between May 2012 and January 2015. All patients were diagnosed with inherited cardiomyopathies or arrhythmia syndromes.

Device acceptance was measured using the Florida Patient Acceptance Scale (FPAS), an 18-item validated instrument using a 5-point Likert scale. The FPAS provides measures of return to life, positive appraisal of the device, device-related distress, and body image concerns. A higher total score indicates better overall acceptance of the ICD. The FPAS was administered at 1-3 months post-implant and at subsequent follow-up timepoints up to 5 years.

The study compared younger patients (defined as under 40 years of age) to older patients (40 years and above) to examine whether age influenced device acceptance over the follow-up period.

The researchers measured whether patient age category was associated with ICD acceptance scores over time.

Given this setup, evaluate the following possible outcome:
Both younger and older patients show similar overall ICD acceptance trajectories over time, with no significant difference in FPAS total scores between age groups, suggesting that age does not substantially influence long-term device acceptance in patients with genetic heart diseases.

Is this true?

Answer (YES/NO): YES